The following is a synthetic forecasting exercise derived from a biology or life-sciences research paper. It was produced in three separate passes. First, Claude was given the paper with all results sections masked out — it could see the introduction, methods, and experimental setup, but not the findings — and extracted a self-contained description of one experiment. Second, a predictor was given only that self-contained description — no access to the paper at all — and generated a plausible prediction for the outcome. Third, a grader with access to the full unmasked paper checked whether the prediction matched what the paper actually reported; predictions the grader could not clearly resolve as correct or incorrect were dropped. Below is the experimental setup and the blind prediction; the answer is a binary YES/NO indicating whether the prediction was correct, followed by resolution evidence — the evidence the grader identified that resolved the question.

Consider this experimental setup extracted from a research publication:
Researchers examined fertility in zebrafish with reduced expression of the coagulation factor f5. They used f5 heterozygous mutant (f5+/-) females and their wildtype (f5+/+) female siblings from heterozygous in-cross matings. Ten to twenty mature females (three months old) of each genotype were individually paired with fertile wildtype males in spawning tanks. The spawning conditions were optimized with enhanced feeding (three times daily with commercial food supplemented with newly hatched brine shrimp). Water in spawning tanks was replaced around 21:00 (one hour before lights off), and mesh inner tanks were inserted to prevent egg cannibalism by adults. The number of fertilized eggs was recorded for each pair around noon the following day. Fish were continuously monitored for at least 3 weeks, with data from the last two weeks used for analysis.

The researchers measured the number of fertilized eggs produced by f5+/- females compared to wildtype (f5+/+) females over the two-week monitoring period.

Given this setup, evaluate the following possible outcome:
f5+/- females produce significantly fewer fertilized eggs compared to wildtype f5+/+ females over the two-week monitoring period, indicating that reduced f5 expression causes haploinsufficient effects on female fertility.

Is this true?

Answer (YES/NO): YES